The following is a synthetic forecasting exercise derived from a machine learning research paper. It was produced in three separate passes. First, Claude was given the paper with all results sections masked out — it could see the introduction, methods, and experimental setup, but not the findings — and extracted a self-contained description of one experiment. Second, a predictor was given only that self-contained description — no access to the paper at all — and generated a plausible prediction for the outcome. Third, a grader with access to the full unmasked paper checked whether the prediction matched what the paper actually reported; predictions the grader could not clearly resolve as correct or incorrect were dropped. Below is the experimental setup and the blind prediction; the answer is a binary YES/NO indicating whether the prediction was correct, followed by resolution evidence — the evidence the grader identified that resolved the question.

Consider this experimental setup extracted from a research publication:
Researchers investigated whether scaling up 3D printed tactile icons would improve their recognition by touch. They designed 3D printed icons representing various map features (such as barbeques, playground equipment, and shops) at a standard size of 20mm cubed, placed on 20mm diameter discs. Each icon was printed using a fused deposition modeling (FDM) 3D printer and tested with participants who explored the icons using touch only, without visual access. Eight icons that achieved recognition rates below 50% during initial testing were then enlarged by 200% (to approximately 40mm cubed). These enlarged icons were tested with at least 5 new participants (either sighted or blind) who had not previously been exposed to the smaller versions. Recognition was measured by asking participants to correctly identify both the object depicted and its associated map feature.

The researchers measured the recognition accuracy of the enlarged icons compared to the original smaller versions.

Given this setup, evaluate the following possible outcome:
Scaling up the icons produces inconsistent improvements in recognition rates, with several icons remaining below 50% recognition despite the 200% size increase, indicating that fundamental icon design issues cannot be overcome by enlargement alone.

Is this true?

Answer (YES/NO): NO